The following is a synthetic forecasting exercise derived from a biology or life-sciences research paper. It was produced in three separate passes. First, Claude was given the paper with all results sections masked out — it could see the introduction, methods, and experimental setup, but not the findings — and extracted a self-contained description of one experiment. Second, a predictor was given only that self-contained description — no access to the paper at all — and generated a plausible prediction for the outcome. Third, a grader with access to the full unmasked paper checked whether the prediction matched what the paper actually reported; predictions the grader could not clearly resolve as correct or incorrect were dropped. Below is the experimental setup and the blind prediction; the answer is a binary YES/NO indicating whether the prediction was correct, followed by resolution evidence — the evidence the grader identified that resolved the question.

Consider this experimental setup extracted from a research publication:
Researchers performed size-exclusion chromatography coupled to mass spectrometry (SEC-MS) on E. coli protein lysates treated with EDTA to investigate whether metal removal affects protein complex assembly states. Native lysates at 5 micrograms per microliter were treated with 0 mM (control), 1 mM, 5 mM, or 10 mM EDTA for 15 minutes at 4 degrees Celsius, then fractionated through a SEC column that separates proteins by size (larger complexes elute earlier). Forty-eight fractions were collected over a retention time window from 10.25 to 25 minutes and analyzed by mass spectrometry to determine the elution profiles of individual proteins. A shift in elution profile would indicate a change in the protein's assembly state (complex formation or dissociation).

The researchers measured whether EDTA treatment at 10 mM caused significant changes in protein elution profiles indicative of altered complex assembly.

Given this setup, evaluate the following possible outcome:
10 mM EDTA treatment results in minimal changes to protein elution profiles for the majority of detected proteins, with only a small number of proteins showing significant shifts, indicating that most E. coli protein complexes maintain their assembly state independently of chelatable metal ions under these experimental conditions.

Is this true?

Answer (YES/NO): YES